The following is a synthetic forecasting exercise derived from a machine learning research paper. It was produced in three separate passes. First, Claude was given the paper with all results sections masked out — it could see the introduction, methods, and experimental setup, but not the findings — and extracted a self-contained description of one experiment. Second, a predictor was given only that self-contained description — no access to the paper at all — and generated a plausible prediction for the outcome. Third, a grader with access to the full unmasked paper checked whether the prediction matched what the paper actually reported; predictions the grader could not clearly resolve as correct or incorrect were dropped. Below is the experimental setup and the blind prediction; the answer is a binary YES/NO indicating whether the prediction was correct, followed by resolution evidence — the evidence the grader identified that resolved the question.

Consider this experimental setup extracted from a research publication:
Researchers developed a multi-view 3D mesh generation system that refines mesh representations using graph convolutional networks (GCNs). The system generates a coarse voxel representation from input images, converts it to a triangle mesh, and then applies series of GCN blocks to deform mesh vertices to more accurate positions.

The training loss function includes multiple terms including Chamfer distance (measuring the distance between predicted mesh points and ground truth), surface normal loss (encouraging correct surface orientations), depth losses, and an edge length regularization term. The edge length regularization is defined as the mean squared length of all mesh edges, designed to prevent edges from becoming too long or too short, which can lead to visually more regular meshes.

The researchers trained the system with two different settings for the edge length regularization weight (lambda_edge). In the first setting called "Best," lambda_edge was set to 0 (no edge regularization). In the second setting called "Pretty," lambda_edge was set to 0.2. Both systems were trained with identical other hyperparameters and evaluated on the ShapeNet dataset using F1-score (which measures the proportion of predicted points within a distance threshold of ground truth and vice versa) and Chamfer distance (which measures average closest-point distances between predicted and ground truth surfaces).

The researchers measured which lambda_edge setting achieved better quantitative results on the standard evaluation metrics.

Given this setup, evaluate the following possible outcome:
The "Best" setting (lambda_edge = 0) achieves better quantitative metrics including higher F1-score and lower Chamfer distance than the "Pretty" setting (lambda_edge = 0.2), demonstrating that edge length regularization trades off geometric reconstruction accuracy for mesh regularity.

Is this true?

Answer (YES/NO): YES